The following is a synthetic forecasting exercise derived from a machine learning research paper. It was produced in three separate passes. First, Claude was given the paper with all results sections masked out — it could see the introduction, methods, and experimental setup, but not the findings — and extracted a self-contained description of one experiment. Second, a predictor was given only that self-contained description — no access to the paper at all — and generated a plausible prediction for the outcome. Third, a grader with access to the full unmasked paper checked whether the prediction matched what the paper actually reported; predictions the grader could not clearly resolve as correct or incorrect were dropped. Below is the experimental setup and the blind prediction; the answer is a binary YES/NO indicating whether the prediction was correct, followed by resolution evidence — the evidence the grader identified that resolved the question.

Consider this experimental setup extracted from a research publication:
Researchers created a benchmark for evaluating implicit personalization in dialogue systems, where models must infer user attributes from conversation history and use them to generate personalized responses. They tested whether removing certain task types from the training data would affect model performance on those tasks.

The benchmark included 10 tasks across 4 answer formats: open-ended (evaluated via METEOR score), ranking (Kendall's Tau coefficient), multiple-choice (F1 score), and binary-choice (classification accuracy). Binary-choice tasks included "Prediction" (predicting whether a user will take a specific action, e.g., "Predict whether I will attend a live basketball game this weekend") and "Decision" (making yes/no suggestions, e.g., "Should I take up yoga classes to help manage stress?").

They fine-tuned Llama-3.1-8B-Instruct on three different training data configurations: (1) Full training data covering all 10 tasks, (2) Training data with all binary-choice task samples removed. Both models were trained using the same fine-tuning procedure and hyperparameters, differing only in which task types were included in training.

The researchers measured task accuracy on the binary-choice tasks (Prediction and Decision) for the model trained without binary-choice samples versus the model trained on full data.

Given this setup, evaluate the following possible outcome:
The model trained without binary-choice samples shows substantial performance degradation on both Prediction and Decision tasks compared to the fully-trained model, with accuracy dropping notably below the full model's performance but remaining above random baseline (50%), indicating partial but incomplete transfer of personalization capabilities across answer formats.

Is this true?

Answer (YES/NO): NO